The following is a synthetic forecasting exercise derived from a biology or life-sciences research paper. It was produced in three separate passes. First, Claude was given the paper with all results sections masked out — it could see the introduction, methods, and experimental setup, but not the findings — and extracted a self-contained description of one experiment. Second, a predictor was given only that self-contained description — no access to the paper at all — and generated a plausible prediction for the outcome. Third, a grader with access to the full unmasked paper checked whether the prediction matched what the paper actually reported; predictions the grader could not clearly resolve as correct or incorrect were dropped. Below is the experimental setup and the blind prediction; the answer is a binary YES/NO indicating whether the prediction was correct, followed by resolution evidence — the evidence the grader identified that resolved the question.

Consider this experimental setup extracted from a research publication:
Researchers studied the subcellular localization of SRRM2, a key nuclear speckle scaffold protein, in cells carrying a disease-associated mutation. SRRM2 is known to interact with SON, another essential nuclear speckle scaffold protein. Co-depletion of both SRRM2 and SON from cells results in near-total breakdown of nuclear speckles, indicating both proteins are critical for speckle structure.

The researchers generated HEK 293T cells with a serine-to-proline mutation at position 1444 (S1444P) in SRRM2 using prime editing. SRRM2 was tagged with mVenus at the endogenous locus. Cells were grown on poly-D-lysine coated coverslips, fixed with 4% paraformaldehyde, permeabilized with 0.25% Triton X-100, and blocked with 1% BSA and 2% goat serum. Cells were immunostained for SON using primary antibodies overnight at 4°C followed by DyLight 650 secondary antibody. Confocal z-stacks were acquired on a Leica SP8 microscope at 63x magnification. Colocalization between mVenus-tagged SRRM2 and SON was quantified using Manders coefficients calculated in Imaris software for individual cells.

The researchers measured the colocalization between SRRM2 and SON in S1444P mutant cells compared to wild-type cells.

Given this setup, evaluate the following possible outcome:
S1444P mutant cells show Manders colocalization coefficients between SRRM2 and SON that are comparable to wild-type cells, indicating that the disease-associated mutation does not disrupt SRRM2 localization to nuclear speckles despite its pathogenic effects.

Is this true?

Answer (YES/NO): NO